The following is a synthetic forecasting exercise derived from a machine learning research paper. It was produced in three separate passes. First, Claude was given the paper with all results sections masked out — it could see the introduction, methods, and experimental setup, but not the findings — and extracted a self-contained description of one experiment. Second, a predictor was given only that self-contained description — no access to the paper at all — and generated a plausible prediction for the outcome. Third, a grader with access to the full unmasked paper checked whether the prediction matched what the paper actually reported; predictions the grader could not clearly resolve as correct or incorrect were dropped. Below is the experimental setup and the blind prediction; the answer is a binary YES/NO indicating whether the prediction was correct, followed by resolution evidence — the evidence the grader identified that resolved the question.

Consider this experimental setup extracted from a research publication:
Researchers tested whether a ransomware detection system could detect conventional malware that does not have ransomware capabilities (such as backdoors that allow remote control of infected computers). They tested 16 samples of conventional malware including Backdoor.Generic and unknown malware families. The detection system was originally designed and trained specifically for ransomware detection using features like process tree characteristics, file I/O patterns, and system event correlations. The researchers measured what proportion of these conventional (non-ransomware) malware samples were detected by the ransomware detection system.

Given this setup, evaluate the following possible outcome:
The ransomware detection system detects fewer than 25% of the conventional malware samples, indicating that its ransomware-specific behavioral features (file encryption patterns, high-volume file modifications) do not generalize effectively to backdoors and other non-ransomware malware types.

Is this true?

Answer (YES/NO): NO